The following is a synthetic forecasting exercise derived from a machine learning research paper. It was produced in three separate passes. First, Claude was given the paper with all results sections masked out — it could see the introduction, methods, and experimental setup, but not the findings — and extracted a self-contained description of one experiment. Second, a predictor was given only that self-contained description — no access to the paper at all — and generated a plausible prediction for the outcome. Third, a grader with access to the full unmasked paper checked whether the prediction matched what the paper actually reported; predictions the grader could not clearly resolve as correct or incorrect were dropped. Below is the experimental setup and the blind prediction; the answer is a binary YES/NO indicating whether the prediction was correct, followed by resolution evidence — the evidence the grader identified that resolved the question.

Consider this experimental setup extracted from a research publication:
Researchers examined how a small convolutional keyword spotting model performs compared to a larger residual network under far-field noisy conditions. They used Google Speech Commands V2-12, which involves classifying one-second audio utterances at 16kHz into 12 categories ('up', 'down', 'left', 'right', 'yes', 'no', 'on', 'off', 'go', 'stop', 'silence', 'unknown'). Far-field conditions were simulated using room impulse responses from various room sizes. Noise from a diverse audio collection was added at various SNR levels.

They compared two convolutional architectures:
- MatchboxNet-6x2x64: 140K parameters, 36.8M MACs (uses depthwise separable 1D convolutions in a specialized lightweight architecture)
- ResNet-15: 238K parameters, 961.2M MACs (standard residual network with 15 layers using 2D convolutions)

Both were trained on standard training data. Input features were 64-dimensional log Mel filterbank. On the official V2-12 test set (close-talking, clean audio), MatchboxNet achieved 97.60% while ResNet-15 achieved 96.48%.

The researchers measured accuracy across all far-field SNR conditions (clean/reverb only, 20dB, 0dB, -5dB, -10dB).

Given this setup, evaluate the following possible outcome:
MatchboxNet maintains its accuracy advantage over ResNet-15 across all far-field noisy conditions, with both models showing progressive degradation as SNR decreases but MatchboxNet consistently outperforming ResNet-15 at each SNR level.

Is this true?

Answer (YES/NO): NO